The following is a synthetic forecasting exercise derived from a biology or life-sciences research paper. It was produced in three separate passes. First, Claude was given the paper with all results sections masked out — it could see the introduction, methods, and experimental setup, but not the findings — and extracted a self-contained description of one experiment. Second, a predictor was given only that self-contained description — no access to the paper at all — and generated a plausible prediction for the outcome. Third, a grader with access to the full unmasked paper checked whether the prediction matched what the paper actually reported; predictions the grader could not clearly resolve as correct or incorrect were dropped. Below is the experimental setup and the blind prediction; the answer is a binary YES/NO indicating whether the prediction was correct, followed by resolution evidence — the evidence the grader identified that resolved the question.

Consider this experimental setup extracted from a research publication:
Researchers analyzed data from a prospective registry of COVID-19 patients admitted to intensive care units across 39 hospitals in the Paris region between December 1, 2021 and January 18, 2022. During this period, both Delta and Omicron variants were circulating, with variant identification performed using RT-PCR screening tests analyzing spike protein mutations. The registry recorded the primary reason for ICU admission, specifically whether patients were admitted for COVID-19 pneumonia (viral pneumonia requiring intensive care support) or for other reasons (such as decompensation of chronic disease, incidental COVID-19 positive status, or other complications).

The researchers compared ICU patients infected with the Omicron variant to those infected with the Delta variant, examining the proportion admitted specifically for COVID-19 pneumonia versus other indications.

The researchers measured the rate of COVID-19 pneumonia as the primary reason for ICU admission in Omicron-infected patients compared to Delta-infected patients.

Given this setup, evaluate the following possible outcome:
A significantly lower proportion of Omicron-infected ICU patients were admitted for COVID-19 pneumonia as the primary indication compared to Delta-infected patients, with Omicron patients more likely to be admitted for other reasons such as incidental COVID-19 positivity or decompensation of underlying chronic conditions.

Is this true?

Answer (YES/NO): YES